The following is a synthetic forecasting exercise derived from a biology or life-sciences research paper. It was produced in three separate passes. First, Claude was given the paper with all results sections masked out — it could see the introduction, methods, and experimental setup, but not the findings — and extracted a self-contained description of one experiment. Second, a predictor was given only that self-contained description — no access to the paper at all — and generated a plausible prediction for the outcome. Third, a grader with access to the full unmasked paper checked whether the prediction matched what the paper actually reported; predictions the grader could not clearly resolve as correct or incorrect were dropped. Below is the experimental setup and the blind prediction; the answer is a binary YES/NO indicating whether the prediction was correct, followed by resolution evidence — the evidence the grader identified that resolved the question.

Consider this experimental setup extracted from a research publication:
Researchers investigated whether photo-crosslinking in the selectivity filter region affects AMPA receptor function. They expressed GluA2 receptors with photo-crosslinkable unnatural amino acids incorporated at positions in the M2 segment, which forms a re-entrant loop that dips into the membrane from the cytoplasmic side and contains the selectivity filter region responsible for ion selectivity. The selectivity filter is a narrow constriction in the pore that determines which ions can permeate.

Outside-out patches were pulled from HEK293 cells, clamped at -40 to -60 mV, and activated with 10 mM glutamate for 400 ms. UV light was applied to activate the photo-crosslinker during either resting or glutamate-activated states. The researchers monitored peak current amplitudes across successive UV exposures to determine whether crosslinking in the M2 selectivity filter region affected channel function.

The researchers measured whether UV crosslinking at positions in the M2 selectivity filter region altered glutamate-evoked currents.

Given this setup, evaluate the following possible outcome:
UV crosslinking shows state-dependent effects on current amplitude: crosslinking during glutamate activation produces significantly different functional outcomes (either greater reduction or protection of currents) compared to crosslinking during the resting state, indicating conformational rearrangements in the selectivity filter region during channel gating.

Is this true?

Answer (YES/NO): NO